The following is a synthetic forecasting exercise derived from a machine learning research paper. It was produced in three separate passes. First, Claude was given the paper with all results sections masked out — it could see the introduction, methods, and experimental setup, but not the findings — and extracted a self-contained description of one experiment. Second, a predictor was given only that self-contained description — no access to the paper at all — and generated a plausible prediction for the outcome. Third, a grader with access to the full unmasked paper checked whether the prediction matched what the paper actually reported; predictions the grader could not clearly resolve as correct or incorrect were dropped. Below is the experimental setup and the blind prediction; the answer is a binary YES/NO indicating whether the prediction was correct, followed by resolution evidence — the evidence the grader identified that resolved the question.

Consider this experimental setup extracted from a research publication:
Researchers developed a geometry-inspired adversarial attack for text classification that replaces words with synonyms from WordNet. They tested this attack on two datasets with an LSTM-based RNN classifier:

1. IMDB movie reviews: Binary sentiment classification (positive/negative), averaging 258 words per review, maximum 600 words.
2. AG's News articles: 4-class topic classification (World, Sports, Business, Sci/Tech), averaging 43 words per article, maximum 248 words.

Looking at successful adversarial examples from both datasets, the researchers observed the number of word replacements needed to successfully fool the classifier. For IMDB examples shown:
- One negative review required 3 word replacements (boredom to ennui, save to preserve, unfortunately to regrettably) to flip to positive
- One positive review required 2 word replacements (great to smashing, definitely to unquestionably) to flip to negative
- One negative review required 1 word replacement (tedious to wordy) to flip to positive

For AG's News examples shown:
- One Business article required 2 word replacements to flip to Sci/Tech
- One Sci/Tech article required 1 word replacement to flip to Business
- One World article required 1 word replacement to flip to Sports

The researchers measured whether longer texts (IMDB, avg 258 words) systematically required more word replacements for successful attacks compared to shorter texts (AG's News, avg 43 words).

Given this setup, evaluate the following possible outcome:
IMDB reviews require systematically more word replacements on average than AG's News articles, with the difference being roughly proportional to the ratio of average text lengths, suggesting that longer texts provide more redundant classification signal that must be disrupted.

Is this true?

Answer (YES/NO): NO